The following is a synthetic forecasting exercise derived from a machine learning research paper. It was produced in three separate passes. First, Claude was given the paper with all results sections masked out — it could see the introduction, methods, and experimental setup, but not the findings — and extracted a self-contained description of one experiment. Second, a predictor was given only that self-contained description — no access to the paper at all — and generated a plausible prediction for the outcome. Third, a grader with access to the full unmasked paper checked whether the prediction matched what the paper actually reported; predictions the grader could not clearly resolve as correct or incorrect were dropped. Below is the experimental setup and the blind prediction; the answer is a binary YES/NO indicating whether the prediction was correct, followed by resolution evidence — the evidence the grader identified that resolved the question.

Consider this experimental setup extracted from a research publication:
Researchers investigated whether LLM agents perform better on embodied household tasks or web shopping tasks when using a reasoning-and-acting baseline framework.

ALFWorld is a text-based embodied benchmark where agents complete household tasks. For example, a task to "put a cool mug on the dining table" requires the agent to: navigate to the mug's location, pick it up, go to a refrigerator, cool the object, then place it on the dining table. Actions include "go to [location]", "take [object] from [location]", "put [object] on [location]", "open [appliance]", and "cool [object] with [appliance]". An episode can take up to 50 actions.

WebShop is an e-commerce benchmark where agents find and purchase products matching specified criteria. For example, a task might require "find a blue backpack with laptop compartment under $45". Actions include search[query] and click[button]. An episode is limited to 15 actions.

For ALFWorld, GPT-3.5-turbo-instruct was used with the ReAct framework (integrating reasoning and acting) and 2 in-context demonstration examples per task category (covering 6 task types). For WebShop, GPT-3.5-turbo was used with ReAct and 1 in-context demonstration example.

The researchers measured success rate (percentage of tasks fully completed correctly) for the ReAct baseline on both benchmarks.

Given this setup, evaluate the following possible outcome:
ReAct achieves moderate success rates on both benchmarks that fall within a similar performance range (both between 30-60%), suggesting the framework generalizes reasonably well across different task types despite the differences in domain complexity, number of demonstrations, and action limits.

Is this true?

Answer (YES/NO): NO